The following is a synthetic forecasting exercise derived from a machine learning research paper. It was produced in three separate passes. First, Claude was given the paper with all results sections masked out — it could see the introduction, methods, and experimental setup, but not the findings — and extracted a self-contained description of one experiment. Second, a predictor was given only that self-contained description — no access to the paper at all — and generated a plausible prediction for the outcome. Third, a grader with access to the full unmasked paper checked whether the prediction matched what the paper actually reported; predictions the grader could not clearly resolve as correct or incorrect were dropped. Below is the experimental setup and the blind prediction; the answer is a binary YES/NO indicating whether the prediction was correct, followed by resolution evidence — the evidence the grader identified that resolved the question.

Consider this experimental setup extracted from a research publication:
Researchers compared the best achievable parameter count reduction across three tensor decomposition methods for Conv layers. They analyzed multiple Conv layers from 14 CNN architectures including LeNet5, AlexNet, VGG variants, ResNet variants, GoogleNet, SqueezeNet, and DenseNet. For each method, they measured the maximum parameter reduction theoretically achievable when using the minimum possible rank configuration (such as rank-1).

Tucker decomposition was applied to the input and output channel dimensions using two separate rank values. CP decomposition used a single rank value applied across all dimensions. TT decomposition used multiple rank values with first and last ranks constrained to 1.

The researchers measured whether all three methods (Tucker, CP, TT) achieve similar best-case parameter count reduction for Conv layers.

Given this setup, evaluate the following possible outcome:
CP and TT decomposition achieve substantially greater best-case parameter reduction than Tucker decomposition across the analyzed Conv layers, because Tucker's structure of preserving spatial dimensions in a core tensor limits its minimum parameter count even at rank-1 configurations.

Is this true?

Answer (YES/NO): NO